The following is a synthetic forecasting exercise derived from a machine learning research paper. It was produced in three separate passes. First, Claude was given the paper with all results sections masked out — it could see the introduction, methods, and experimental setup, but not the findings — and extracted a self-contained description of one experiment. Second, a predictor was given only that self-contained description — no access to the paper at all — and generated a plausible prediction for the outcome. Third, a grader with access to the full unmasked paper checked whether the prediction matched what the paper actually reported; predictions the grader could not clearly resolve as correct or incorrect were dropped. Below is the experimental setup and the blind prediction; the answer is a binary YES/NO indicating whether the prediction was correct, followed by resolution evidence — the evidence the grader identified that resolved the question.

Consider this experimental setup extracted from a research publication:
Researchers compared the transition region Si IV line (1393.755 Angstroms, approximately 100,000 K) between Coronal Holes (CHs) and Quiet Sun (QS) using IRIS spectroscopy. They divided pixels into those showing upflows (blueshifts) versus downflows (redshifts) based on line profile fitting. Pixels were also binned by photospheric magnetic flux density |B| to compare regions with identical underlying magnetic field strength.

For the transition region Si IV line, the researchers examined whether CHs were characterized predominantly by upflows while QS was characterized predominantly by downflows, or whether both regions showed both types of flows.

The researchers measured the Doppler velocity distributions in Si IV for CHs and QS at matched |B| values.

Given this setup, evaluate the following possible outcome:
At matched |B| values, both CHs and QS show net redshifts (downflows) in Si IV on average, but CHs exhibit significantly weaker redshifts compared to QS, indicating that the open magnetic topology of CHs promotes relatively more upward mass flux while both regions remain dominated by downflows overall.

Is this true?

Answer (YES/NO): YES